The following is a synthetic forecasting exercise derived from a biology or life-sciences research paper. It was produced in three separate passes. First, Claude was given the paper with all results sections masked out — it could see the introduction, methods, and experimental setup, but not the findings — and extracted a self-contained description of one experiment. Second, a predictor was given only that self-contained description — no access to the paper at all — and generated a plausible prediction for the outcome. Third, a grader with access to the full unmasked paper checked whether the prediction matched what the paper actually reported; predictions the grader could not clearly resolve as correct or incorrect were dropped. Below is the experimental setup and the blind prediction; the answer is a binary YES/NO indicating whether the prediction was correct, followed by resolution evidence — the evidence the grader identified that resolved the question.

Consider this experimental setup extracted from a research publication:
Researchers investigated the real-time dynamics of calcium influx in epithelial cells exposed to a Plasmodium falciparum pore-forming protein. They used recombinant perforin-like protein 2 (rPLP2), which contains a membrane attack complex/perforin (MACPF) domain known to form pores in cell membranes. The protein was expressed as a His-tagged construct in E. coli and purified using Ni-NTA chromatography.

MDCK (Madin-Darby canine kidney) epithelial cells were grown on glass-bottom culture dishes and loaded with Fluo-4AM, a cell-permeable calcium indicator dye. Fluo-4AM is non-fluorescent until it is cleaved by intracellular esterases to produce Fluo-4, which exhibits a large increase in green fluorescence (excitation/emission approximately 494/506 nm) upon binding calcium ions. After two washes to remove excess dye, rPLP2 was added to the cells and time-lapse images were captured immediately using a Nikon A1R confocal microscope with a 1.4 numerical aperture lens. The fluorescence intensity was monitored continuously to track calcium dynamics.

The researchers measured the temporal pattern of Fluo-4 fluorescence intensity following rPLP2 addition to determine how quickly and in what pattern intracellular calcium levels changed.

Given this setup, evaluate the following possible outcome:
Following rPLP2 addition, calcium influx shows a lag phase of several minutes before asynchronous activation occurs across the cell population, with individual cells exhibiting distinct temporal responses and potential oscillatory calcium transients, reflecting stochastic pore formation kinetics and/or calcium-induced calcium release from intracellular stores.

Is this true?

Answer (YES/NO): NO